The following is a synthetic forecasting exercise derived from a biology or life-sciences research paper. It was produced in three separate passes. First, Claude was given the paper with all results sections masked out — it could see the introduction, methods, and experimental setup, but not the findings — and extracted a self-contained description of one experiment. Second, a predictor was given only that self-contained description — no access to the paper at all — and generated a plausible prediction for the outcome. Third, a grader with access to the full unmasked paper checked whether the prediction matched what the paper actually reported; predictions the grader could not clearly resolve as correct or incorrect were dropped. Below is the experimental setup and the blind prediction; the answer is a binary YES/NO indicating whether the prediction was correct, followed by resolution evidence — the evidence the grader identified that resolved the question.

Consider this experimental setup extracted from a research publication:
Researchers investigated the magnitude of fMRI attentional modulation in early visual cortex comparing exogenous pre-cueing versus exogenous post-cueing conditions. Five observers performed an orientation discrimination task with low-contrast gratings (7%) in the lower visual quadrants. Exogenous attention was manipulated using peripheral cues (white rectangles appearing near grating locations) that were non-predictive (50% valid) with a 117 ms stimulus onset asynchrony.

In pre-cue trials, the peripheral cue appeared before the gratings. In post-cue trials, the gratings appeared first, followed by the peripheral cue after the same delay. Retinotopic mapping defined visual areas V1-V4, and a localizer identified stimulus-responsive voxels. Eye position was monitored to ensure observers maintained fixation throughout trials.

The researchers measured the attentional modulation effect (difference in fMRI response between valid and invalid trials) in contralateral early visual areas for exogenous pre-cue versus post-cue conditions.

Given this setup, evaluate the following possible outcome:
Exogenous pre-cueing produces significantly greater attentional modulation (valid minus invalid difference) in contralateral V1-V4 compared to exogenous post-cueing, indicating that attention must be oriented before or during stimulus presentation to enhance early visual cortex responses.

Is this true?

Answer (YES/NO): YES